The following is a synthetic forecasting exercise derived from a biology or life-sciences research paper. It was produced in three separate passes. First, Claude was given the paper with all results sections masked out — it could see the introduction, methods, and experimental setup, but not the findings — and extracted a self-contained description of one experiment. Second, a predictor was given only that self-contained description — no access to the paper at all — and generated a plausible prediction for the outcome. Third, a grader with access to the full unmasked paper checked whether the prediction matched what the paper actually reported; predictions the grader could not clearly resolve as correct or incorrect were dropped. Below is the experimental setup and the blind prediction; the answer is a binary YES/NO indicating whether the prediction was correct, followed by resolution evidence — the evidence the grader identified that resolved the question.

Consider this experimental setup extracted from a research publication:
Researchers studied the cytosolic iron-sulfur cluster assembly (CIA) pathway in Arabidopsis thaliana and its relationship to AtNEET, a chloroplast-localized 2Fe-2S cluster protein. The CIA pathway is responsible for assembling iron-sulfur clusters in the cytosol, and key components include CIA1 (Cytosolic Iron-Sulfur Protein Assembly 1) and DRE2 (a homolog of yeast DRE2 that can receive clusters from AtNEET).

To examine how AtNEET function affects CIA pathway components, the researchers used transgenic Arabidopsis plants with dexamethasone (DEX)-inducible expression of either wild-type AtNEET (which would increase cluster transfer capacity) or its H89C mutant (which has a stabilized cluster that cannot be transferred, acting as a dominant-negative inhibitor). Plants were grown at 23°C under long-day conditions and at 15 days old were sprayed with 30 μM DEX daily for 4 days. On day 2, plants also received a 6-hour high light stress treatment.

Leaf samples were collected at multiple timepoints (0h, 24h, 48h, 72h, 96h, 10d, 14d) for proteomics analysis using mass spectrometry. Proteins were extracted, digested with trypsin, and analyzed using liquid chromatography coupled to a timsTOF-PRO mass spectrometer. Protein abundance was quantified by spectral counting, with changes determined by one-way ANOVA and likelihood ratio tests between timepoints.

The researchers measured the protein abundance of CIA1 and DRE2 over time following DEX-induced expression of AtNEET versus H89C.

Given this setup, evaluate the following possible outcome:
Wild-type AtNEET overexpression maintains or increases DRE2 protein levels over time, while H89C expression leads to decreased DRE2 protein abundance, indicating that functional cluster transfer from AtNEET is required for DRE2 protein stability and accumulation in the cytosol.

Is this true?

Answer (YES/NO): NO